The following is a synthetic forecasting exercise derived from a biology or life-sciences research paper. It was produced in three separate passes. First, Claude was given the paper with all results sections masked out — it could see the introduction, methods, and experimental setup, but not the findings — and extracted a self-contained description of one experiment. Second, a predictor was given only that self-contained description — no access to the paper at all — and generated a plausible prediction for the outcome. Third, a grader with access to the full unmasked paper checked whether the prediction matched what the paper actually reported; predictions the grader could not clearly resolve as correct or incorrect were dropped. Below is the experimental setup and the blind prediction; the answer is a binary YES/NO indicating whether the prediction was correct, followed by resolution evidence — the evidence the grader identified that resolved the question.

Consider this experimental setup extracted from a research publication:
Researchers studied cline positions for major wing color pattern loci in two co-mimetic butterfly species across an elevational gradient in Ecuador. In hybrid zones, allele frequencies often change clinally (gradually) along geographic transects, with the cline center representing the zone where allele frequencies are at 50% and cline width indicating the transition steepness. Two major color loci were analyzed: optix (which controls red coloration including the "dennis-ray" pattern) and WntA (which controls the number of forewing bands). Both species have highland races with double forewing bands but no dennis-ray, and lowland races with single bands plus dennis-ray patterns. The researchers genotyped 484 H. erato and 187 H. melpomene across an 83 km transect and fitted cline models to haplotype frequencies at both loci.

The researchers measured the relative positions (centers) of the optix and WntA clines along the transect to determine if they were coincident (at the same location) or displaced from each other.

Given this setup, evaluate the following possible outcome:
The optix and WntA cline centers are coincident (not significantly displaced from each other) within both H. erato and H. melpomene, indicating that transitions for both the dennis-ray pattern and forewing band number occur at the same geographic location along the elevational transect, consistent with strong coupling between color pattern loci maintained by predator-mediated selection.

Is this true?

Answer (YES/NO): NO